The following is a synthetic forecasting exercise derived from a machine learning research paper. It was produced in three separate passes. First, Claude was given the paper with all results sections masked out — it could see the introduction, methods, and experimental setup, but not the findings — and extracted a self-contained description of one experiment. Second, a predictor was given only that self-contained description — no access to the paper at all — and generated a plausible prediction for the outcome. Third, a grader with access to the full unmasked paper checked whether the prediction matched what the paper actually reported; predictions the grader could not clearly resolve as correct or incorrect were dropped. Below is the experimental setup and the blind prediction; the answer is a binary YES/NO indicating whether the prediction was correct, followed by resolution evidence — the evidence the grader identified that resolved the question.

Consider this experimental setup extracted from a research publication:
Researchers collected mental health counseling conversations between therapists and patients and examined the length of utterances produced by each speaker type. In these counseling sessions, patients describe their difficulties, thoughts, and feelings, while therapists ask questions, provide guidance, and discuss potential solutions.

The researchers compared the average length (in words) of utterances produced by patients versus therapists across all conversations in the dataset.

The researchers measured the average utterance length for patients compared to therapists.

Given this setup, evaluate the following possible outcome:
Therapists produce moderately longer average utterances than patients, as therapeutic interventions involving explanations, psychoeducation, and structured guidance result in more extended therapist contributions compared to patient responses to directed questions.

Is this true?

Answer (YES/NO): YES